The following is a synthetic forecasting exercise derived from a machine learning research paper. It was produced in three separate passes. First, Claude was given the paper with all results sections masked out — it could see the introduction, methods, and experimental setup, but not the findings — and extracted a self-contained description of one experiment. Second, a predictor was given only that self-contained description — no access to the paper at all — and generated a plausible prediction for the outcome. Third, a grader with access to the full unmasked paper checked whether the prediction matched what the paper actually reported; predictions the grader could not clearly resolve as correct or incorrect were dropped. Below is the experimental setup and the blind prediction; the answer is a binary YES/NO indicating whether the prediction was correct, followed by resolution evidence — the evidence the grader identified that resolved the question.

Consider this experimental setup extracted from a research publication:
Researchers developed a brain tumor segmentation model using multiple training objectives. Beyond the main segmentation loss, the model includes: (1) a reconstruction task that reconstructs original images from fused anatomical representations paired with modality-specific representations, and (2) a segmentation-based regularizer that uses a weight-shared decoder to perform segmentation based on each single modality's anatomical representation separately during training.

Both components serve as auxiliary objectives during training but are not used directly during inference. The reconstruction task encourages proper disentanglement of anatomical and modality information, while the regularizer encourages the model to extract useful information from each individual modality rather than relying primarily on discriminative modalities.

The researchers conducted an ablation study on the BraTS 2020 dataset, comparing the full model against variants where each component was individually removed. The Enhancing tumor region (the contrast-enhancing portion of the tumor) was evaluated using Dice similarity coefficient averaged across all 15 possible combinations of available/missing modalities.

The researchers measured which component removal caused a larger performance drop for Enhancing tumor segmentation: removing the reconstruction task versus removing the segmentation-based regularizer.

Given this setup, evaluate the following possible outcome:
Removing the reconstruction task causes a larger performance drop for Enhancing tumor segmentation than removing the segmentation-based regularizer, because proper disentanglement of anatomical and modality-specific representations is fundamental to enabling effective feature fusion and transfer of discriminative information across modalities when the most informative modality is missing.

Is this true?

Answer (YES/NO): NO